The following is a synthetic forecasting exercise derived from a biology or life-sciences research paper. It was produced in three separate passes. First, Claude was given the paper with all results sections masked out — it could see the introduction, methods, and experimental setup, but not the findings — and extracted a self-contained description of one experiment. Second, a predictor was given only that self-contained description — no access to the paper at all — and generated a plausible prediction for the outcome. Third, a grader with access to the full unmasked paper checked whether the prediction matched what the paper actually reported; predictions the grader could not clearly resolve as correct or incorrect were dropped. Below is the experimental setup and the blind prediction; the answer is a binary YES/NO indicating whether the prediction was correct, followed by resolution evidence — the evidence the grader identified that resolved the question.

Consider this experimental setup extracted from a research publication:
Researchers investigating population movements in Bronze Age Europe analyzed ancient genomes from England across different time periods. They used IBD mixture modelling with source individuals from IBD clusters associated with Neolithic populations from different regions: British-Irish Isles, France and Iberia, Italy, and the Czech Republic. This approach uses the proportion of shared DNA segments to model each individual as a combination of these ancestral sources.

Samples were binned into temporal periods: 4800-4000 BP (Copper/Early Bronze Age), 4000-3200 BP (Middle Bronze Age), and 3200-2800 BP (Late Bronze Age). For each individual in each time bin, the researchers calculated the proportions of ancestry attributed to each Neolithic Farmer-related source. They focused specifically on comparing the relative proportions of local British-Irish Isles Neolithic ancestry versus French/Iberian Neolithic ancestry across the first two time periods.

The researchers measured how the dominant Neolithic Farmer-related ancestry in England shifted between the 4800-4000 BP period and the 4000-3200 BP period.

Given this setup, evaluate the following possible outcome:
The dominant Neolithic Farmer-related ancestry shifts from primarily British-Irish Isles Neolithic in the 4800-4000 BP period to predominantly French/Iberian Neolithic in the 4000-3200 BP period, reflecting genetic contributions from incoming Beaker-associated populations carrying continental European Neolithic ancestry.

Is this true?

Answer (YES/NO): YES